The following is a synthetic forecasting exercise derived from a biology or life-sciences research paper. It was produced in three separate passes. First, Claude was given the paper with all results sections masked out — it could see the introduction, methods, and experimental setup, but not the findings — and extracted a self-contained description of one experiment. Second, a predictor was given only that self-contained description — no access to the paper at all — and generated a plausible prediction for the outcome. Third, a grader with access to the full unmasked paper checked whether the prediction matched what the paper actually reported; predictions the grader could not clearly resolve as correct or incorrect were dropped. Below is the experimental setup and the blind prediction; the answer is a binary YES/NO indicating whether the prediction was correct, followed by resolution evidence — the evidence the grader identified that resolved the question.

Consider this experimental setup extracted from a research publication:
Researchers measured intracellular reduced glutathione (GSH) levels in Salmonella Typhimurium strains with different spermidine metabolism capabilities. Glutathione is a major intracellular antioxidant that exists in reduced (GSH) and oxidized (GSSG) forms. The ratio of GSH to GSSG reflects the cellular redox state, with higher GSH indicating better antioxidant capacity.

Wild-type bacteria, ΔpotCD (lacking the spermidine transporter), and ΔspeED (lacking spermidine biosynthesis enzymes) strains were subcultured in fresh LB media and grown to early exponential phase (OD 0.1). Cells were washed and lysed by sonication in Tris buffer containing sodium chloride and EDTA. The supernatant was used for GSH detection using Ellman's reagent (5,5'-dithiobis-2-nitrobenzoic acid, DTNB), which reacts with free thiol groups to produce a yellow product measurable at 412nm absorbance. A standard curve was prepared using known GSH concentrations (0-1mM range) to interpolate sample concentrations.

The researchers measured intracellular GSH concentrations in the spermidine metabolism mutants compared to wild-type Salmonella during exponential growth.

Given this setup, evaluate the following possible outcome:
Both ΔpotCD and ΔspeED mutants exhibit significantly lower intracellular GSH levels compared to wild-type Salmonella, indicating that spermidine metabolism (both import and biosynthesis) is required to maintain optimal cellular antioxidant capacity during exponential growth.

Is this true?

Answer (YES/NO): YES